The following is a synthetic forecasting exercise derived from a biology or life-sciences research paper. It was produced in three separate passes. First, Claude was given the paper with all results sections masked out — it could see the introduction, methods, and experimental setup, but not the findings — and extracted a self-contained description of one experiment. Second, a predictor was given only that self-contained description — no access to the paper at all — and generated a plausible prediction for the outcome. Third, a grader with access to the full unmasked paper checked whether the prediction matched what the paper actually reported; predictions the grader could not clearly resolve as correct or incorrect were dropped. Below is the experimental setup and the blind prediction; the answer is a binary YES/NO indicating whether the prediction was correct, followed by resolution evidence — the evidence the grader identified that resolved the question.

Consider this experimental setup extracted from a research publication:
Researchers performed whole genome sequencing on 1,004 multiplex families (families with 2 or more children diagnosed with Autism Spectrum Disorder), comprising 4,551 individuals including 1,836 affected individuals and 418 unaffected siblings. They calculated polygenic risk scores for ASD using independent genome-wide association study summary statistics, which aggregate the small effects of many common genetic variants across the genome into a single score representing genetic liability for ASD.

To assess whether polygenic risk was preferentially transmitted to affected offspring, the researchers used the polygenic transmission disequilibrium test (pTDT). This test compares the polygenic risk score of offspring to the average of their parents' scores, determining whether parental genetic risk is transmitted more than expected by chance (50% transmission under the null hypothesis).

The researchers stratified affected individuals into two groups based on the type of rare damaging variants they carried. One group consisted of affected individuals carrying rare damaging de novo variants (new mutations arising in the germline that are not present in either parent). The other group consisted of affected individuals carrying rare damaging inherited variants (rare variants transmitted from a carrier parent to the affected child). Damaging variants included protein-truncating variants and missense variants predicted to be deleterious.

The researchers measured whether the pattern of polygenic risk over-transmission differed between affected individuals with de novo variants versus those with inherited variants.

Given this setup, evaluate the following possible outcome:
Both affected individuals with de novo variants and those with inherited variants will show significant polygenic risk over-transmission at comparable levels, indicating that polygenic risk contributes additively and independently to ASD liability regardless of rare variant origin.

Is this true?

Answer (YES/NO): NO